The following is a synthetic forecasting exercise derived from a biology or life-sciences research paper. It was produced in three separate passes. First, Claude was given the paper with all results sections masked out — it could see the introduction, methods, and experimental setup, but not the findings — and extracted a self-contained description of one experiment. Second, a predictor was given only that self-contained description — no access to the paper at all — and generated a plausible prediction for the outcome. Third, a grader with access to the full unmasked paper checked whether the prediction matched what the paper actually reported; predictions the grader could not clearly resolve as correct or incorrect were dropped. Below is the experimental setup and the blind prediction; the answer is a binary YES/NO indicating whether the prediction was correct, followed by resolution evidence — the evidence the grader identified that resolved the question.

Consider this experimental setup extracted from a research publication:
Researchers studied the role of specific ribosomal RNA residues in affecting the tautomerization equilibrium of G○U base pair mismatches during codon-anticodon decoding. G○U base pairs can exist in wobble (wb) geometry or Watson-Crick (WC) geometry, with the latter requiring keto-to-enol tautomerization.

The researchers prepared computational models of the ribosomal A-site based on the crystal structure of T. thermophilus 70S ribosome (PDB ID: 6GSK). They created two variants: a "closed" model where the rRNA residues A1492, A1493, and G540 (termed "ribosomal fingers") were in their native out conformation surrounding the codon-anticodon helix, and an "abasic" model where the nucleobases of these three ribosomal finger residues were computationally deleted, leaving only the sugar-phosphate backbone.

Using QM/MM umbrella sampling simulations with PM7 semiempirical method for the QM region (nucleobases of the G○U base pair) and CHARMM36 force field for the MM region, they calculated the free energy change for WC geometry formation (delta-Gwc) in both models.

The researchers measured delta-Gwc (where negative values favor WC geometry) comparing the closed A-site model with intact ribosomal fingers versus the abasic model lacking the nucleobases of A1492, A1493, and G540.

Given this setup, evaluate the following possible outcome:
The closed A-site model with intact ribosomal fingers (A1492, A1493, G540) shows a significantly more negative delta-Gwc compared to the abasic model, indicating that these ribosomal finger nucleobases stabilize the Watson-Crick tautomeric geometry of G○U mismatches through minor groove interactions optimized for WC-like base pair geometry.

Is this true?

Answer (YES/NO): NO